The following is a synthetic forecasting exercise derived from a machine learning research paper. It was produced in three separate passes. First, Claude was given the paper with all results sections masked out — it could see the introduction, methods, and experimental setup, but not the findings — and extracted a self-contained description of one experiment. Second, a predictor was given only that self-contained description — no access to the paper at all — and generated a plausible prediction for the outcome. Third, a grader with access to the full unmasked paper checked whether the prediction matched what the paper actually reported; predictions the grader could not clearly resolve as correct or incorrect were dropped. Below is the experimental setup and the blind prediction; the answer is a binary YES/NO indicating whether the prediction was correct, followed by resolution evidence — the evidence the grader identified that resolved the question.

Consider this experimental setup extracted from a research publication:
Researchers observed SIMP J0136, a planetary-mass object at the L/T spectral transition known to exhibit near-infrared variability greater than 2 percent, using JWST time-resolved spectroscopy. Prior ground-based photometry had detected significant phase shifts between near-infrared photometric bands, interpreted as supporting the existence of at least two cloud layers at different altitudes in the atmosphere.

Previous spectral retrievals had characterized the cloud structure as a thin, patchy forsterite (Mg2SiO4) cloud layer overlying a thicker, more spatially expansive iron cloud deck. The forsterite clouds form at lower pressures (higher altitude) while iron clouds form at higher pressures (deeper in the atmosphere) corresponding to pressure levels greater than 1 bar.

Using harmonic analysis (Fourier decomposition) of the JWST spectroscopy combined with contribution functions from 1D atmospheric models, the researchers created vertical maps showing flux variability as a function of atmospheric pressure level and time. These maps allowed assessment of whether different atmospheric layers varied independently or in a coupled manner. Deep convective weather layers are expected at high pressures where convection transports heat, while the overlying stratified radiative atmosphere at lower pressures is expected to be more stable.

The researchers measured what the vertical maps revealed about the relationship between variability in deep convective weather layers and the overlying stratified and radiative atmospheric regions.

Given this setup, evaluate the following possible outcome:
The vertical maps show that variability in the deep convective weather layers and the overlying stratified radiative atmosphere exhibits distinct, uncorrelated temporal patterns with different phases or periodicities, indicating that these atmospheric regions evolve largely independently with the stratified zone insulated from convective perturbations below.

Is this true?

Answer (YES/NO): NO